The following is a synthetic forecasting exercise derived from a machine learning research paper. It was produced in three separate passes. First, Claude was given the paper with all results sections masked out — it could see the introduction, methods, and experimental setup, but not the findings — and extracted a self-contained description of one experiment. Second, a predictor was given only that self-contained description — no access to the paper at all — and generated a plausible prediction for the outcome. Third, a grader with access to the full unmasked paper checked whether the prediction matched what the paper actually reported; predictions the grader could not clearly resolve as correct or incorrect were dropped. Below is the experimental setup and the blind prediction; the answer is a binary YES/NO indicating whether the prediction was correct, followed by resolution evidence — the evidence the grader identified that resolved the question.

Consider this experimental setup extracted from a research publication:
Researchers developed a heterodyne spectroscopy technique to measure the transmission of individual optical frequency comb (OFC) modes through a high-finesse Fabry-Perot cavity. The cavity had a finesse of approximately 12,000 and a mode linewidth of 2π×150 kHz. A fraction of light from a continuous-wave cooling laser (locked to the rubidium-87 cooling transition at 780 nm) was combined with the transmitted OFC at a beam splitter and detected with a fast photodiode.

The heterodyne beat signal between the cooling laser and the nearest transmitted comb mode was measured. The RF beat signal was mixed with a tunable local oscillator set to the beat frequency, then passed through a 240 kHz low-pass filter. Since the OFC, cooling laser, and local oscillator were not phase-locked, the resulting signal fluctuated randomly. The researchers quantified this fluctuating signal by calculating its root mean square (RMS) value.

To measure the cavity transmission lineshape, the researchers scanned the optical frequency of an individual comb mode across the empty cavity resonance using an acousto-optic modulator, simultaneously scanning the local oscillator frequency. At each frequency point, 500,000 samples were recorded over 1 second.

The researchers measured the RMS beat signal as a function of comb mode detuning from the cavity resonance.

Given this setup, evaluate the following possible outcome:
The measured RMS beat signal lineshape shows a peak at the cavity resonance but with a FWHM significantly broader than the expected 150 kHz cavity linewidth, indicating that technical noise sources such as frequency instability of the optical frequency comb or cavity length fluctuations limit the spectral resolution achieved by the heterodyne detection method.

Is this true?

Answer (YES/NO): YES